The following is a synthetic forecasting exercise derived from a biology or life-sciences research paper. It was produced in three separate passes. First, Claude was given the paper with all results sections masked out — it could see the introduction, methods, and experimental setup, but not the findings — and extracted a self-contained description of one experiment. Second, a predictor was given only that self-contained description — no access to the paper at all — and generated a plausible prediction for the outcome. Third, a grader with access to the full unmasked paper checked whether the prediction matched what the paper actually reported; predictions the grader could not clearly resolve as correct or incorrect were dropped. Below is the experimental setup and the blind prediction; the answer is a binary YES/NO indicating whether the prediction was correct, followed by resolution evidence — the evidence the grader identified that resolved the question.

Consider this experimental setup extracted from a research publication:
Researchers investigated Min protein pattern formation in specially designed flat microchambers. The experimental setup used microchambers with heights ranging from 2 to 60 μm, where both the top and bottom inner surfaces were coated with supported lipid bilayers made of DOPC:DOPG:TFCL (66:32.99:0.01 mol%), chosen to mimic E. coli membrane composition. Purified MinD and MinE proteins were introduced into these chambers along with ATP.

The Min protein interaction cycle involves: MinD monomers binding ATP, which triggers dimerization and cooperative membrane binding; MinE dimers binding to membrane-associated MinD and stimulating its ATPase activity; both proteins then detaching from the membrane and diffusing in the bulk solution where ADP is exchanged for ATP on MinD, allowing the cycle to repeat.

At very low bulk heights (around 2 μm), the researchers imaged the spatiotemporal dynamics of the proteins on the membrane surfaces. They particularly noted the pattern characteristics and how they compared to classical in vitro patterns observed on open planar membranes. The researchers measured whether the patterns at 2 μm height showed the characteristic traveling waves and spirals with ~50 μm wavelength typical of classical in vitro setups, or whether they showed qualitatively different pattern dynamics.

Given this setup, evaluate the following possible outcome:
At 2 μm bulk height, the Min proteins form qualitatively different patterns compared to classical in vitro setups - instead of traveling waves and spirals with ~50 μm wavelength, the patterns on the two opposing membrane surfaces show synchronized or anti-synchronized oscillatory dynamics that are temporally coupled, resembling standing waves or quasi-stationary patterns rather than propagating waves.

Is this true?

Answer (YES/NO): YES